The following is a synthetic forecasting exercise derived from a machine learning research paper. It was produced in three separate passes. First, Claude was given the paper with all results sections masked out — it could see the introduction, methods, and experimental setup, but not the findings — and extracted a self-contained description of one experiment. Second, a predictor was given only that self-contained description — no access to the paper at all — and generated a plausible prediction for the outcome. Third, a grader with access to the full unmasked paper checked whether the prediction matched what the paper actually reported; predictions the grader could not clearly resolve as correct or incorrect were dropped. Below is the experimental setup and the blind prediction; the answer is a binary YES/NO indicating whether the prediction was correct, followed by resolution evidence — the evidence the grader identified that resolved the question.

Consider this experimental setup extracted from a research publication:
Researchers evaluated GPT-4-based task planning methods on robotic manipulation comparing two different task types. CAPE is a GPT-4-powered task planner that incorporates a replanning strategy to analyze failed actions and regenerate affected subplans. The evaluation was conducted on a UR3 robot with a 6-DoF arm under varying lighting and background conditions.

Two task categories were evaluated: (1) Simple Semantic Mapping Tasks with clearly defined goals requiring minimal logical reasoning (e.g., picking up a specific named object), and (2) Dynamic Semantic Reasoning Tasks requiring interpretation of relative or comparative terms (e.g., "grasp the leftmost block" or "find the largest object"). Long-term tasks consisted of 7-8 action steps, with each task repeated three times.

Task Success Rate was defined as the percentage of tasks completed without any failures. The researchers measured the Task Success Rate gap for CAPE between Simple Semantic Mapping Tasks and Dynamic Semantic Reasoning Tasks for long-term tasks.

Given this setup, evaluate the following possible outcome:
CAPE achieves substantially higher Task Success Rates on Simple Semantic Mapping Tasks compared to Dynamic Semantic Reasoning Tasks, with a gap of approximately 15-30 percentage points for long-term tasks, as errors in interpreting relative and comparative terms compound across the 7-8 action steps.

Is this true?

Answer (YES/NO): NO